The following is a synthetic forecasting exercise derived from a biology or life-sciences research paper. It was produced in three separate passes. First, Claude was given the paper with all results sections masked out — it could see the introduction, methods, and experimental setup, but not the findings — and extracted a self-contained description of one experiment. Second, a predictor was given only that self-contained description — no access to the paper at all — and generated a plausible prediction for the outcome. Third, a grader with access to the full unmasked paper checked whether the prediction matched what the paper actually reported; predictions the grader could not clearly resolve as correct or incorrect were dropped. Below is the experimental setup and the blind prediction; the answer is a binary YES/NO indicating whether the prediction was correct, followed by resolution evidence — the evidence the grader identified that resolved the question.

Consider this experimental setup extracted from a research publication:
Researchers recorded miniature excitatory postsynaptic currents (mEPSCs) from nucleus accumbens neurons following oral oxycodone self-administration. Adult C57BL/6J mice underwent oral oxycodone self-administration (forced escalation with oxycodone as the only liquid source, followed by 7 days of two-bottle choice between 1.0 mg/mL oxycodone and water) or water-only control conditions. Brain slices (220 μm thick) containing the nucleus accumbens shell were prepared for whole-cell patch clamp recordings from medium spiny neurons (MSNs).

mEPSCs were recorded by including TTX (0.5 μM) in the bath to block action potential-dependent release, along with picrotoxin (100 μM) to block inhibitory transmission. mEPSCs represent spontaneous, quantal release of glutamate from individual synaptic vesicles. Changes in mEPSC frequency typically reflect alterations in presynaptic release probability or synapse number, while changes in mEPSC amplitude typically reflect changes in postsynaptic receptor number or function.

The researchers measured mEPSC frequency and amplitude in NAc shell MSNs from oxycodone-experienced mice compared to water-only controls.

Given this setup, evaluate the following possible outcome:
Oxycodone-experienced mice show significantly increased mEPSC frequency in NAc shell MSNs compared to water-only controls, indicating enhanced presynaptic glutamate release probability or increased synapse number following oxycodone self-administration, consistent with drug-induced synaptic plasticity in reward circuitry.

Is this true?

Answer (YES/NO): NO